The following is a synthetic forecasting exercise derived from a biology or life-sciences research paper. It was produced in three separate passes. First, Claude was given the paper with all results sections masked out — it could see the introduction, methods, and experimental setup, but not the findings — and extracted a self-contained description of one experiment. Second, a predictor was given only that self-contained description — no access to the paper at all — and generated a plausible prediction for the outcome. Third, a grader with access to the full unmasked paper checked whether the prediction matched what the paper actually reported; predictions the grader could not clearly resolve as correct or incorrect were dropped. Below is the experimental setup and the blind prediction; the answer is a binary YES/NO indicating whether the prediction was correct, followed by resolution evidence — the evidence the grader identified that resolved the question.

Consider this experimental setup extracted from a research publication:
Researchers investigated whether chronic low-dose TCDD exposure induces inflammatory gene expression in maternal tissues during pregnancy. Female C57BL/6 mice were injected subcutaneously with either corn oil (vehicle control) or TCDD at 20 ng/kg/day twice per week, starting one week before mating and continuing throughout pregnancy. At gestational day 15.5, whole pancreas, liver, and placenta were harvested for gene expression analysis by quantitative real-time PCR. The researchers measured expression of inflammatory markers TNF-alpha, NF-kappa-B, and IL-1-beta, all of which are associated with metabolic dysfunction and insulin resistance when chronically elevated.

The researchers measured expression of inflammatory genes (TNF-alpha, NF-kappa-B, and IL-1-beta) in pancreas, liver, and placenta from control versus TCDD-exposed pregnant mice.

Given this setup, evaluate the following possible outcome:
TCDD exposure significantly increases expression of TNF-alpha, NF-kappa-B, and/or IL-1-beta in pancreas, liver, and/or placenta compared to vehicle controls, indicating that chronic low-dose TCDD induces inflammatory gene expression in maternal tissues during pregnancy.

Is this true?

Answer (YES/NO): NO